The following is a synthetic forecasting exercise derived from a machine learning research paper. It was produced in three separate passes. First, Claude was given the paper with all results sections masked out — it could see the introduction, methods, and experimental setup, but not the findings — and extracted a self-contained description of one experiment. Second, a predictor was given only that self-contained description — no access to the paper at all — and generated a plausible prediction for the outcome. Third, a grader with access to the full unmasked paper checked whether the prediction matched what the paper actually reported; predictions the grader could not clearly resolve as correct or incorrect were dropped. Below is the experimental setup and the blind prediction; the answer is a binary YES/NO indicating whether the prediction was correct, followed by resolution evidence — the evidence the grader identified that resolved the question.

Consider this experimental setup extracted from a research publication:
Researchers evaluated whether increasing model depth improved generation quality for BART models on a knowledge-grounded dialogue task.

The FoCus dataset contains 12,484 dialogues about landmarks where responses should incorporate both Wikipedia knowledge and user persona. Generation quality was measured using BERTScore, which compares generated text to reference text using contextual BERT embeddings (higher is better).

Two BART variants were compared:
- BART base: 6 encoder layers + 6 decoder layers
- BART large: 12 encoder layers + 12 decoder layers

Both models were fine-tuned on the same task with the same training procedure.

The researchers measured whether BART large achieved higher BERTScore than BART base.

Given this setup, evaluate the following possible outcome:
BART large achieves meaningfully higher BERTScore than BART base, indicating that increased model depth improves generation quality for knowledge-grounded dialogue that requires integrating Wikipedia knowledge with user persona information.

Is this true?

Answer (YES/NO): NO